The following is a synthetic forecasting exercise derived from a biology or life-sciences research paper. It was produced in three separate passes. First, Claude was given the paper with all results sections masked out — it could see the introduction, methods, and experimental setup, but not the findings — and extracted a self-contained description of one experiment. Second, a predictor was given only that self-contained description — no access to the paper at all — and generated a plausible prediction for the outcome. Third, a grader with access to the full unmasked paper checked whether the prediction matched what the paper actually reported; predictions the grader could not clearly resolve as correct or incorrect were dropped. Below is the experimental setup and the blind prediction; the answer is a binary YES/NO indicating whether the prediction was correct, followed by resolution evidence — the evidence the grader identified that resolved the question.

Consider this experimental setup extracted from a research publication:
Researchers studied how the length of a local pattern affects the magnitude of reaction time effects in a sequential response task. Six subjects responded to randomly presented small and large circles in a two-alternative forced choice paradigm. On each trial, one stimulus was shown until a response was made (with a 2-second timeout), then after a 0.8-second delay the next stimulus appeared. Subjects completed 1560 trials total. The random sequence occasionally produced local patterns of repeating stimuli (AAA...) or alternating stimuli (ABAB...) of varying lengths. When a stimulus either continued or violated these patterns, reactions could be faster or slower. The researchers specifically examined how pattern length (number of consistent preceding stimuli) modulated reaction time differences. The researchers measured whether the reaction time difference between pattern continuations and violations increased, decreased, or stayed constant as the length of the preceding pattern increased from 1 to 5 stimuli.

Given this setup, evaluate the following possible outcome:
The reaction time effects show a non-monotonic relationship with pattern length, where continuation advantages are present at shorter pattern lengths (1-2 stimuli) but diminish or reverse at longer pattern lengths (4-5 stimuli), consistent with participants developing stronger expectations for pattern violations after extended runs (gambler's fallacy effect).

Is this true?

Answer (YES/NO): NO